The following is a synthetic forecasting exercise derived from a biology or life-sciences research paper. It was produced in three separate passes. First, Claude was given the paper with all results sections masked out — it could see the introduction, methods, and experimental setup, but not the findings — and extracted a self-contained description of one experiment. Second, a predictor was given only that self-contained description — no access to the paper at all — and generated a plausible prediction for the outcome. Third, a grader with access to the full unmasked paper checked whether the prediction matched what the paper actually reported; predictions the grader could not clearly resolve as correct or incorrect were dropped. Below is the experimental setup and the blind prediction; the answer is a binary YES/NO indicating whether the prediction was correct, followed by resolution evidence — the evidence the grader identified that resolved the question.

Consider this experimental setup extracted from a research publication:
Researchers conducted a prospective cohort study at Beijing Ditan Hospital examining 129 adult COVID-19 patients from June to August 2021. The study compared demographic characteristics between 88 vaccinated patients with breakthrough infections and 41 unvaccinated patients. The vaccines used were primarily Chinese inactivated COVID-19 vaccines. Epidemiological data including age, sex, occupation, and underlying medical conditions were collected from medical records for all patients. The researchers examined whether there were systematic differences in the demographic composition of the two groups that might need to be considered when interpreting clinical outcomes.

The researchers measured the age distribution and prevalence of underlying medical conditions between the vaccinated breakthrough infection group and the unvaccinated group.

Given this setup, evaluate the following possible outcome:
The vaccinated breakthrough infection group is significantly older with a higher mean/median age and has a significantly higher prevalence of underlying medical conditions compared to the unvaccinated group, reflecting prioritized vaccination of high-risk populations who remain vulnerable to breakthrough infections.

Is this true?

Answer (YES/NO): NO